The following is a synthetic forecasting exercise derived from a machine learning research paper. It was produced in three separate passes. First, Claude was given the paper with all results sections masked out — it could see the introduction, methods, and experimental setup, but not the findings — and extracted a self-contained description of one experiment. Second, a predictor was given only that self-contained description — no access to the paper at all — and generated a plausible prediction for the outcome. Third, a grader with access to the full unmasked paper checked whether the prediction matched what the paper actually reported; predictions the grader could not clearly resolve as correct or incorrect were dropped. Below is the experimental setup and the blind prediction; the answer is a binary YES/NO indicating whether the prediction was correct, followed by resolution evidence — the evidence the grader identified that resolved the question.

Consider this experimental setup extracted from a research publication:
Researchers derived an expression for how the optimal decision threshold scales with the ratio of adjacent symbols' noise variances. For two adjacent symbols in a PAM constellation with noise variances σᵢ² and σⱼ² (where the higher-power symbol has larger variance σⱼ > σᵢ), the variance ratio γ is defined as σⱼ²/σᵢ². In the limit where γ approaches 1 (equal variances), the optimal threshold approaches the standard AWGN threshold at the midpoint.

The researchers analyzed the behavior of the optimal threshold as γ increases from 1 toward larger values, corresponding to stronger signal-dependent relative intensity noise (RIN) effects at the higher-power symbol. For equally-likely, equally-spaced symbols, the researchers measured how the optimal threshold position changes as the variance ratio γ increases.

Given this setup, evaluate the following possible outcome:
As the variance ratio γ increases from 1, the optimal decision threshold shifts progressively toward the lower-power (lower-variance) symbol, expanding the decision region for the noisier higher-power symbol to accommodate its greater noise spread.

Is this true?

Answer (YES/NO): YES